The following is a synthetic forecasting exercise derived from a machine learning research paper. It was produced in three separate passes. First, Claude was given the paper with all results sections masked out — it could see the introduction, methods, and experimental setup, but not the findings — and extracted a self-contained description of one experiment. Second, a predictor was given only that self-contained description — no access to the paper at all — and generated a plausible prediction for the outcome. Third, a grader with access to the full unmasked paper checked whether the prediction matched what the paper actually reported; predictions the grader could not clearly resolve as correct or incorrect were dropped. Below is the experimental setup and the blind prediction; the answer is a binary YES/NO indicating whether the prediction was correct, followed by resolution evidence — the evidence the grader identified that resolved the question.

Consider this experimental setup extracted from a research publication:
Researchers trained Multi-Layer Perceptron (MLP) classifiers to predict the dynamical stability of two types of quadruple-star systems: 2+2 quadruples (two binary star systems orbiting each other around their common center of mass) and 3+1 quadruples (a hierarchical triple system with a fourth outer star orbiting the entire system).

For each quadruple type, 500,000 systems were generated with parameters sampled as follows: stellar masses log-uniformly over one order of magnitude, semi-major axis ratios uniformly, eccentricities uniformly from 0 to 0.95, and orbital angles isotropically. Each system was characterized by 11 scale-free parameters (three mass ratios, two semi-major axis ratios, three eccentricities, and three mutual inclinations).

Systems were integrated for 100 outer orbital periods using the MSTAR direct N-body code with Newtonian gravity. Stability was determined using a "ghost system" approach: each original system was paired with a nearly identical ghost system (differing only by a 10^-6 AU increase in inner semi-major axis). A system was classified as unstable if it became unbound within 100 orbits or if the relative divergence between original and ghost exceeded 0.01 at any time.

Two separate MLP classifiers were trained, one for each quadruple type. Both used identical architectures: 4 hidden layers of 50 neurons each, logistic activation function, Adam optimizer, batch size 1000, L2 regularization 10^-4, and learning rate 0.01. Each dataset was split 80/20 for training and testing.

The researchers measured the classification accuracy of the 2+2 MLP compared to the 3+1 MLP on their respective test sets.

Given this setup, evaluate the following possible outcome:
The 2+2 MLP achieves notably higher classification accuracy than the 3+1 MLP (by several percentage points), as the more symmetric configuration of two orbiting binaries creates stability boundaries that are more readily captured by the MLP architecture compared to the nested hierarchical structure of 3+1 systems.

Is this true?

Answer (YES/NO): NO